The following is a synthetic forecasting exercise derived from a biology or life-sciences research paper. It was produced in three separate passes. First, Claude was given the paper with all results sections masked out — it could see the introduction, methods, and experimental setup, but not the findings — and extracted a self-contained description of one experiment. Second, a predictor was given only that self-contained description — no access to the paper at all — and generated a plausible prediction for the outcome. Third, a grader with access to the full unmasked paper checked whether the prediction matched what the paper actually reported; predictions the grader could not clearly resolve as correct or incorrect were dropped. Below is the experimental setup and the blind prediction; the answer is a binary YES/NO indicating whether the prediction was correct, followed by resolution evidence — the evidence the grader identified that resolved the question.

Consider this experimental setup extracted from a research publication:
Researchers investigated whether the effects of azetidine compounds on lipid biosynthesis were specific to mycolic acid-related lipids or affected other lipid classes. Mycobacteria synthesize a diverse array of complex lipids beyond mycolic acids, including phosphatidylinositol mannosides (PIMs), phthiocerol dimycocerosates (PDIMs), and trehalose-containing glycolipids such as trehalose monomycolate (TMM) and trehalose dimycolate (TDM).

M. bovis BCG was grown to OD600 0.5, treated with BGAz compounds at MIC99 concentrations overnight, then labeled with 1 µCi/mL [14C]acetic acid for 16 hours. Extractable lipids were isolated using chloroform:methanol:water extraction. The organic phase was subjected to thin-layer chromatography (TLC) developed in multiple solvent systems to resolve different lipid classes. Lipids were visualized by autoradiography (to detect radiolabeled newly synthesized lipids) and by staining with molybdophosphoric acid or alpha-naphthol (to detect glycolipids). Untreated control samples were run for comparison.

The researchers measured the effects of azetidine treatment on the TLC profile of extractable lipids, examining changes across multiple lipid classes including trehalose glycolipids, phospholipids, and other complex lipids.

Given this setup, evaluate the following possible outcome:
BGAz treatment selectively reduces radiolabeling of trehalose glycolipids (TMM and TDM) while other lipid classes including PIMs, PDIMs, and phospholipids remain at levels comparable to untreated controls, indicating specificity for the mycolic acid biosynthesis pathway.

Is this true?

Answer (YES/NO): YES